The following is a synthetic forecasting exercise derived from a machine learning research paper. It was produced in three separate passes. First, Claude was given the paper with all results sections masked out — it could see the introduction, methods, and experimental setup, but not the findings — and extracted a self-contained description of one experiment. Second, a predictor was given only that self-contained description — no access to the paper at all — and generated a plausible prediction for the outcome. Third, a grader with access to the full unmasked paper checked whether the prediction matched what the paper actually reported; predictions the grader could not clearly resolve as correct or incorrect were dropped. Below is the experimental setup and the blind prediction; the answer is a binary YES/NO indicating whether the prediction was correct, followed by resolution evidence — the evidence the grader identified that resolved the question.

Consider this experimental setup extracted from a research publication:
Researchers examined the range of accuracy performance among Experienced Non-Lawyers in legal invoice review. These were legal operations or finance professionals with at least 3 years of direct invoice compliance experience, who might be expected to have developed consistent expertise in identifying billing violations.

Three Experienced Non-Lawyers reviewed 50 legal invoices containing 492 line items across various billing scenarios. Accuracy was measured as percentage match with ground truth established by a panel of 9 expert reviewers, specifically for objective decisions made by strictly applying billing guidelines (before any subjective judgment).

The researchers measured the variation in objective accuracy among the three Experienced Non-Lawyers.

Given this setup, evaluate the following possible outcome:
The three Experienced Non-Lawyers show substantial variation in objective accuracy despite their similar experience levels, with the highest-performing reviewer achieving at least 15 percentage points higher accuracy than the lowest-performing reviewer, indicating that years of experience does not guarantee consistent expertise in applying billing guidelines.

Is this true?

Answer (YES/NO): YES